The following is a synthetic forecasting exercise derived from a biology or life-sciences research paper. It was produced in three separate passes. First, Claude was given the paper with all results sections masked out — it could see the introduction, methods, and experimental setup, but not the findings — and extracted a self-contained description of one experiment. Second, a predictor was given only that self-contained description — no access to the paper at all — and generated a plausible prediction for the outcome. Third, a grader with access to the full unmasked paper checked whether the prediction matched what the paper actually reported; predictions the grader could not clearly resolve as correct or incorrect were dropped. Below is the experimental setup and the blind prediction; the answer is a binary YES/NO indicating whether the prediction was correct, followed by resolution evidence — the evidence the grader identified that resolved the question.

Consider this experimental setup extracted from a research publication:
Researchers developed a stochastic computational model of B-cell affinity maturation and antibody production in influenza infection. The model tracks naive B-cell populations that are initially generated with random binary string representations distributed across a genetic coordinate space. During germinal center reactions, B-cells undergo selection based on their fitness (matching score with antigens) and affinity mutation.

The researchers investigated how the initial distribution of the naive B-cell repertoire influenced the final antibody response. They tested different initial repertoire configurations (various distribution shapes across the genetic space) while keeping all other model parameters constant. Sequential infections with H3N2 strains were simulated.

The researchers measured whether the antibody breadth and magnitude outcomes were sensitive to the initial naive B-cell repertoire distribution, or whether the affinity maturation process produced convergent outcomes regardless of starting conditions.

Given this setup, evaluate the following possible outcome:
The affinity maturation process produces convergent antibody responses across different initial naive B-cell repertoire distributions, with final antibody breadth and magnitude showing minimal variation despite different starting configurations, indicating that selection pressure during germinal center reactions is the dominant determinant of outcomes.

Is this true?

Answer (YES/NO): YES